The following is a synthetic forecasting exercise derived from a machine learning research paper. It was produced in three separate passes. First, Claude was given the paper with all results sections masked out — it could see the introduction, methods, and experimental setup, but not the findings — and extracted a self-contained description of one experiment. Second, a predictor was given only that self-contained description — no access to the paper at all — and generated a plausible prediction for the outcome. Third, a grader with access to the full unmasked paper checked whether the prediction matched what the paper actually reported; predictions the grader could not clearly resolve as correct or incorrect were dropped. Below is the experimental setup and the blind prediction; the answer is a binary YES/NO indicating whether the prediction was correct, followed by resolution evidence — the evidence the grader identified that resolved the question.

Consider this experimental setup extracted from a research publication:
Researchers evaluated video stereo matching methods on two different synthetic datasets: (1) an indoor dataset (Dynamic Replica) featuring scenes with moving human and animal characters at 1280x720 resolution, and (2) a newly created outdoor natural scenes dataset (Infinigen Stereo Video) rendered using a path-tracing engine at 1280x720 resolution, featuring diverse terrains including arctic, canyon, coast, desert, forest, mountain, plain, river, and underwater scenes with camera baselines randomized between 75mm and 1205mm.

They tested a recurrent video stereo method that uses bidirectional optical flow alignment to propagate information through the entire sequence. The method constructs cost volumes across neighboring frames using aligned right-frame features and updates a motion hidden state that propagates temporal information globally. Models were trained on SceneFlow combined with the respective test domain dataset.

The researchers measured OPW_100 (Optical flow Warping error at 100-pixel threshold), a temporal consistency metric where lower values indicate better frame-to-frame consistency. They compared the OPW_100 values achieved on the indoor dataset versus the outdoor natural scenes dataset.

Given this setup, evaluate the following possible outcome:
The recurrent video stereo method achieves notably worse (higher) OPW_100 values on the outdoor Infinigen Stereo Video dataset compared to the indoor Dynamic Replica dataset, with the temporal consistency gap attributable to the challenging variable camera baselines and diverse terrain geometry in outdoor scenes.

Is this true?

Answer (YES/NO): YES